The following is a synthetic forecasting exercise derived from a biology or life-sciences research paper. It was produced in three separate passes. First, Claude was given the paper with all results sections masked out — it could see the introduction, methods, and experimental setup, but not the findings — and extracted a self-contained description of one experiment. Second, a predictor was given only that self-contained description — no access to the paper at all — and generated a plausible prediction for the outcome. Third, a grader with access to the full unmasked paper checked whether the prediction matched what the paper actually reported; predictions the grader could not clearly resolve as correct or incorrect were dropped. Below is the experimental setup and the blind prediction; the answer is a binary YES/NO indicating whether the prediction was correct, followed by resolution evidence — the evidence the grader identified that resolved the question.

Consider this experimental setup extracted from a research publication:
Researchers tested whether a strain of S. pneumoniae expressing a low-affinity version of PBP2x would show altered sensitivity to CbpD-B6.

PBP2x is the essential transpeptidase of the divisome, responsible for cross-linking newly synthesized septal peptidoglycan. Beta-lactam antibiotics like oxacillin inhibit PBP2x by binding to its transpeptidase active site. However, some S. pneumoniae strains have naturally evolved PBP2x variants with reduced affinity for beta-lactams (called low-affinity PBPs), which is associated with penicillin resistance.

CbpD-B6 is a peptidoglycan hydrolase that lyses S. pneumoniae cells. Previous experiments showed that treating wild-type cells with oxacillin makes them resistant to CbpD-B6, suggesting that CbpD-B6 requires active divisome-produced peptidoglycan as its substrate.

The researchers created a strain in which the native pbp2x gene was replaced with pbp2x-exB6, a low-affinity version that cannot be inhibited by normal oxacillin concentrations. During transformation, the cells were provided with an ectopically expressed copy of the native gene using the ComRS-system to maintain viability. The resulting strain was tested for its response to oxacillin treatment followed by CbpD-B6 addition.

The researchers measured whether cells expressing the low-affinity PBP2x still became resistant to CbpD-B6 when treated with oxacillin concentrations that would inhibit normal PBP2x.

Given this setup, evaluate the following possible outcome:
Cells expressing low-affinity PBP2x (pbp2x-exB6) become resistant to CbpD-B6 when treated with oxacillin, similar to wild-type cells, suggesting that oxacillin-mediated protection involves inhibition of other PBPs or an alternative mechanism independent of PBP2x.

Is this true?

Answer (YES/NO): NO